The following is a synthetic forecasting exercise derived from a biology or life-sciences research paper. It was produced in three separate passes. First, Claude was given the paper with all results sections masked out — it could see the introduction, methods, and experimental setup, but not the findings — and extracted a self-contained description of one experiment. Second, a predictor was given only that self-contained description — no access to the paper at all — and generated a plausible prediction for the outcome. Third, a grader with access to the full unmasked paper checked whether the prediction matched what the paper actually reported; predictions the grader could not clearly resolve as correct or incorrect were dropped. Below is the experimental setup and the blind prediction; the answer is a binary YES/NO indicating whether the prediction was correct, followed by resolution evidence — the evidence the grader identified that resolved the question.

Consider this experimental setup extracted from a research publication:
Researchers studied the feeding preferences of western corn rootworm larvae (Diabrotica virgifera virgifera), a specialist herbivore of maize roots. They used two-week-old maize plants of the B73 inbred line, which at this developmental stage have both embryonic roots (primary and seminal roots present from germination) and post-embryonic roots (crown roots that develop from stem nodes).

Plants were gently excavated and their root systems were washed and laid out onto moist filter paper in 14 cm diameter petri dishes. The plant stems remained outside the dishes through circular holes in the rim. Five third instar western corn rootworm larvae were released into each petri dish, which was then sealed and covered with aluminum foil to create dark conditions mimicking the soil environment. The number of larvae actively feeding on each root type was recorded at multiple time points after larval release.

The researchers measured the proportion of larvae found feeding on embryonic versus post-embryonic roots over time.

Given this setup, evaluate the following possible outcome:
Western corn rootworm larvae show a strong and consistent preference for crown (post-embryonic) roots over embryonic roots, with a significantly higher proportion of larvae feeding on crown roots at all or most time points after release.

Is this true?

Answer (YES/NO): YES